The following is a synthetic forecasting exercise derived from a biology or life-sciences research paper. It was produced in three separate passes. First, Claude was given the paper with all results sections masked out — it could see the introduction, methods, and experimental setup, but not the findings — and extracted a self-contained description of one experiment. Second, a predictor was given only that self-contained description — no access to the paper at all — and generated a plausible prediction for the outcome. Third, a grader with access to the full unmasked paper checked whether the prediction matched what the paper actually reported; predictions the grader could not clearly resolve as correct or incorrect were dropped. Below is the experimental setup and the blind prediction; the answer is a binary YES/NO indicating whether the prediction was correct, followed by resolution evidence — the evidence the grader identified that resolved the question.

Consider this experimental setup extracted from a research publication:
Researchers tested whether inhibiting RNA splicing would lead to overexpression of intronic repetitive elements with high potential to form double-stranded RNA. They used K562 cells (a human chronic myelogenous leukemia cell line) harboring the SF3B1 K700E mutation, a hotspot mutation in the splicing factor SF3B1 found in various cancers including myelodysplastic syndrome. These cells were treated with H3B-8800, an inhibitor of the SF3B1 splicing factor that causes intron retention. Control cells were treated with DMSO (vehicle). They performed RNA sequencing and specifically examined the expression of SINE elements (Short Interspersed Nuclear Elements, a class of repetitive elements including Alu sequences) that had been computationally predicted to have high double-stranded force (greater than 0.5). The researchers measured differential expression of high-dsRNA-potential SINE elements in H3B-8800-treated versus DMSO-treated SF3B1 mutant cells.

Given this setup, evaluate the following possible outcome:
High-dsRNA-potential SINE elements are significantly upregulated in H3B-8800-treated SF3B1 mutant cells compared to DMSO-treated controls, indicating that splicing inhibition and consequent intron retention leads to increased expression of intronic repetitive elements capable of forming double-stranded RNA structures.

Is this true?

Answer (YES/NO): YES